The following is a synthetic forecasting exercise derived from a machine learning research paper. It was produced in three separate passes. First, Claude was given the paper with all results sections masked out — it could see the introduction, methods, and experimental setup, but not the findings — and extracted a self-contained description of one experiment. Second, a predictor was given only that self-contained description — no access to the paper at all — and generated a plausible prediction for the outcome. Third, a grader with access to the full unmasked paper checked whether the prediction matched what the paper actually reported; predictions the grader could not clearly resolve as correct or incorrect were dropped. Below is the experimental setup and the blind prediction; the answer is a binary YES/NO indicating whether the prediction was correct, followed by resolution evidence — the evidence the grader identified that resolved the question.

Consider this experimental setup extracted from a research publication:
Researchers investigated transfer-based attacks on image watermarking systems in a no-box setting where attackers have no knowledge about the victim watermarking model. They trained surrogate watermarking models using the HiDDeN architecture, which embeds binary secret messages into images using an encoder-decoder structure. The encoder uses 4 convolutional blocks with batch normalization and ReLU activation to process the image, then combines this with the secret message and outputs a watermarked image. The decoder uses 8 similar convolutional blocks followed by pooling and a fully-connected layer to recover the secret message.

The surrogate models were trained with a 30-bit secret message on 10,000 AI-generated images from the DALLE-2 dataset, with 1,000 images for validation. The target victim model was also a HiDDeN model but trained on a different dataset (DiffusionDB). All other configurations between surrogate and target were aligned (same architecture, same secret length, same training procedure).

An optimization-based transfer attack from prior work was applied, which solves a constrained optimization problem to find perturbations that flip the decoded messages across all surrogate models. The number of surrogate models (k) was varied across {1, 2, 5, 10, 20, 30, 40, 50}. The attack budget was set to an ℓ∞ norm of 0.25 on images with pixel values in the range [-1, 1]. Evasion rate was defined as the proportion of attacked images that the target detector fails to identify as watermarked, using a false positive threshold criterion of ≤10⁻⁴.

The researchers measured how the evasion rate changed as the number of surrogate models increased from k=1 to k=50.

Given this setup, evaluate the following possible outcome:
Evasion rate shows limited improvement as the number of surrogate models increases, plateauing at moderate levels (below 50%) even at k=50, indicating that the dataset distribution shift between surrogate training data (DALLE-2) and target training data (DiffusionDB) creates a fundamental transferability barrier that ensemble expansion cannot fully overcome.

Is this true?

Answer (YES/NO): NO